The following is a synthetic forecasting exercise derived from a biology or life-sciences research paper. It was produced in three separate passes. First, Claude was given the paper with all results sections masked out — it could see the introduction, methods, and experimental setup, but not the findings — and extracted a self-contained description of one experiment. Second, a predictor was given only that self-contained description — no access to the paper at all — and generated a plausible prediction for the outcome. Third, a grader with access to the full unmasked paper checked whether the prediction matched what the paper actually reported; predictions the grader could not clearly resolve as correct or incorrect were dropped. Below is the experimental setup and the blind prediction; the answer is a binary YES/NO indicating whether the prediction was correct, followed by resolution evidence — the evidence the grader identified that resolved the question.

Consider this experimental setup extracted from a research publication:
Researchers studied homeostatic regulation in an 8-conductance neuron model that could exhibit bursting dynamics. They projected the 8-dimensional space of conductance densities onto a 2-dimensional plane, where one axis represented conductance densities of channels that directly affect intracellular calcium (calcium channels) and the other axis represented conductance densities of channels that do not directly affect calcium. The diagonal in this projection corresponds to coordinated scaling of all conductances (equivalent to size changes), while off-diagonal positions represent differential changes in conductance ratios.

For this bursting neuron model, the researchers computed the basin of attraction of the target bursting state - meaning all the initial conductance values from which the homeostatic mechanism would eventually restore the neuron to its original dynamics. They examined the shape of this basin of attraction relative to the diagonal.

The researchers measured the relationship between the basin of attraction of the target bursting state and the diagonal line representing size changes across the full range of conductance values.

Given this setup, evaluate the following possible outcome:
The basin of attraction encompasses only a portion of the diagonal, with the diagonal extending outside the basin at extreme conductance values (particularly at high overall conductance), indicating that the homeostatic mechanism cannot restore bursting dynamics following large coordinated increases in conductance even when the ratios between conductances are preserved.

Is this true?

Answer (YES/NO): NO